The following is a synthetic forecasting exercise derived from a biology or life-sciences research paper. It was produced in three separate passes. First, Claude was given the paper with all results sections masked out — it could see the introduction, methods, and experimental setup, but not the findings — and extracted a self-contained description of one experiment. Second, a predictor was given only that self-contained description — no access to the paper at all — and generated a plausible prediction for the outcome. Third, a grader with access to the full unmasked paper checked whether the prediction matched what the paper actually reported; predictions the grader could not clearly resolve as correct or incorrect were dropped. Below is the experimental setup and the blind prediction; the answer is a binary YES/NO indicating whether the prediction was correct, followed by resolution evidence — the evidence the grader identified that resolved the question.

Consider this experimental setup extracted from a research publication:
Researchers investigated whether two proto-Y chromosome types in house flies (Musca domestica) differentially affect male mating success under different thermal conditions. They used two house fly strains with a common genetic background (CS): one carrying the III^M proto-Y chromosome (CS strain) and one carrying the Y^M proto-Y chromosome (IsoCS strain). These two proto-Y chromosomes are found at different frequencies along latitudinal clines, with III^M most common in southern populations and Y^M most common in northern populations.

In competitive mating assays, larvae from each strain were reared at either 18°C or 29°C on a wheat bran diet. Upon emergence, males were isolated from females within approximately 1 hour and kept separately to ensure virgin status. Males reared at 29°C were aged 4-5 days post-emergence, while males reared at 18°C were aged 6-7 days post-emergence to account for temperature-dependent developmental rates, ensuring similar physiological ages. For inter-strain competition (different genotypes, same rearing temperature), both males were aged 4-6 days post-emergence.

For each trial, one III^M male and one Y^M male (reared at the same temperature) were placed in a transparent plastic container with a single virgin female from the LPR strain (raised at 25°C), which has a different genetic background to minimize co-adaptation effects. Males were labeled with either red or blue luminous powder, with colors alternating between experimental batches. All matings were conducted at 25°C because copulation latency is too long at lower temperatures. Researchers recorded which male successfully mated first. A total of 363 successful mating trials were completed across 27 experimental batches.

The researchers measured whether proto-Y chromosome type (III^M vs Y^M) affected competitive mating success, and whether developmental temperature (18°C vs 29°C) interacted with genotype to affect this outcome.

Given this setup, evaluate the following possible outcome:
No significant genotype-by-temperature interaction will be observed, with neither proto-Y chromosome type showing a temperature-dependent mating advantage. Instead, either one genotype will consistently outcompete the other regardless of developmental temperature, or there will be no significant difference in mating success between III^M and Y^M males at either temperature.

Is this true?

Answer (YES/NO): YES